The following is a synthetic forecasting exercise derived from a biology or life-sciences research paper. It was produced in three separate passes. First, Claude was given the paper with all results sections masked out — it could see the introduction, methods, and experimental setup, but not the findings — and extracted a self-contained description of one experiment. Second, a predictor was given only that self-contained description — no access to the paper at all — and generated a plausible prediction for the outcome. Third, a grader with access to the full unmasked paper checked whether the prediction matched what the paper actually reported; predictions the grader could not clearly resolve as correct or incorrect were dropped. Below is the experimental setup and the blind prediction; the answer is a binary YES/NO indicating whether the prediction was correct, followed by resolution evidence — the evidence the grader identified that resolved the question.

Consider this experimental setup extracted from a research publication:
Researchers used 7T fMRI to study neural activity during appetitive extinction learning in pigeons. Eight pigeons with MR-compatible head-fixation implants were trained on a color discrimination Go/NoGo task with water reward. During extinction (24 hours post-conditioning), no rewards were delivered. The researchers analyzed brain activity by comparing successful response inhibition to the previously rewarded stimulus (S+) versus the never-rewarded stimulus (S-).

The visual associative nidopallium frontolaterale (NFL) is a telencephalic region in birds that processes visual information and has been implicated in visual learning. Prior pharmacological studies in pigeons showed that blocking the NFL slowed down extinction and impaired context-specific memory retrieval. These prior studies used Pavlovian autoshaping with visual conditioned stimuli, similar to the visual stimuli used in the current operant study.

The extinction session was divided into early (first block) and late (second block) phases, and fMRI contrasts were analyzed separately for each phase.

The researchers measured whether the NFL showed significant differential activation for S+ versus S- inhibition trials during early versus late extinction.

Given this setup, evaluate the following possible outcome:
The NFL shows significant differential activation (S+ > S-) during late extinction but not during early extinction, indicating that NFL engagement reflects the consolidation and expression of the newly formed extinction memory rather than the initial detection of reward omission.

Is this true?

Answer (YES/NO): NO